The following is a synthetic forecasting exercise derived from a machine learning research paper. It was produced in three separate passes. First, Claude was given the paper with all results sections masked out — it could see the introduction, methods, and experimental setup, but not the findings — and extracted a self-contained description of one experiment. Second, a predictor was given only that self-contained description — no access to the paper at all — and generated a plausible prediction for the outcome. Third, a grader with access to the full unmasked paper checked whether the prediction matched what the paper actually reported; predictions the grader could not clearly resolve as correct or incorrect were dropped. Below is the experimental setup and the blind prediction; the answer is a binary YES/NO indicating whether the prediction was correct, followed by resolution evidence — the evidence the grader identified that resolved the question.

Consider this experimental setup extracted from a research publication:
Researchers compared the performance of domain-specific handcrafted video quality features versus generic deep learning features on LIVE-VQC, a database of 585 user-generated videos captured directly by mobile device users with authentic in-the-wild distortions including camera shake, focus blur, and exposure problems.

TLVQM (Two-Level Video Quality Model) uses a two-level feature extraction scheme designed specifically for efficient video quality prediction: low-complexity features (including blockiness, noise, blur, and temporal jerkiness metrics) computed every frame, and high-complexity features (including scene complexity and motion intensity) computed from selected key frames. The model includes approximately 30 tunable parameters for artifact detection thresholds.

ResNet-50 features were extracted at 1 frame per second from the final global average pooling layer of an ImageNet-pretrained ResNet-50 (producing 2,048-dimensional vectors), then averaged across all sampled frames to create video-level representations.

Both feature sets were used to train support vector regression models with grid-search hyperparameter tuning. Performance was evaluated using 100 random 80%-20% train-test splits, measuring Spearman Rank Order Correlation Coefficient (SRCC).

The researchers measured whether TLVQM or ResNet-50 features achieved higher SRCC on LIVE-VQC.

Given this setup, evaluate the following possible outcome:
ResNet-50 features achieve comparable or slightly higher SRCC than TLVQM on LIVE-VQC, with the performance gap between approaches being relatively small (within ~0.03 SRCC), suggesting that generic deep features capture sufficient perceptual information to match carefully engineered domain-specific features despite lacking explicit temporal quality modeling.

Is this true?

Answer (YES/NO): NO